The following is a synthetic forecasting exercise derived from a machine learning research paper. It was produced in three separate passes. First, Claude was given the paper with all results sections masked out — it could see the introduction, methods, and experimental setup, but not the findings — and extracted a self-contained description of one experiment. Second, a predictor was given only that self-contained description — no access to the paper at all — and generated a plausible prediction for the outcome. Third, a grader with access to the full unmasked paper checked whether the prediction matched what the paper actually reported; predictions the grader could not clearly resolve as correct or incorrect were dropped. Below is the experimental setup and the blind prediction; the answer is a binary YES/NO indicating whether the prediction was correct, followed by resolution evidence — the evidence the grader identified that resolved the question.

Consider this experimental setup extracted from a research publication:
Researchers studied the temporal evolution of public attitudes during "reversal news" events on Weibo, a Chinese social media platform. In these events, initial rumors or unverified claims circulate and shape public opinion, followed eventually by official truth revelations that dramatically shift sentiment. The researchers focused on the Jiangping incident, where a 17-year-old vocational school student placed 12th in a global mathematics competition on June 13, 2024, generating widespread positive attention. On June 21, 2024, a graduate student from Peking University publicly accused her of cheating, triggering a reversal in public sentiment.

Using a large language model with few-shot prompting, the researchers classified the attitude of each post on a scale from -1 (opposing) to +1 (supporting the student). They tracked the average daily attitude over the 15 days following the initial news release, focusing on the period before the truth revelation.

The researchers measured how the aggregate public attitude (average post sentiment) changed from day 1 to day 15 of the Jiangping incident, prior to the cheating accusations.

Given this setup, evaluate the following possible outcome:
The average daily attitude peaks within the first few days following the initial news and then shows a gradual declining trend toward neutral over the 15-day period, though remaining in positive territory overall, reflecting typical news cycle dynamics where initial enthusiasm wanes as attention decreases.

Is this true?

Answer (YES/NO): YES